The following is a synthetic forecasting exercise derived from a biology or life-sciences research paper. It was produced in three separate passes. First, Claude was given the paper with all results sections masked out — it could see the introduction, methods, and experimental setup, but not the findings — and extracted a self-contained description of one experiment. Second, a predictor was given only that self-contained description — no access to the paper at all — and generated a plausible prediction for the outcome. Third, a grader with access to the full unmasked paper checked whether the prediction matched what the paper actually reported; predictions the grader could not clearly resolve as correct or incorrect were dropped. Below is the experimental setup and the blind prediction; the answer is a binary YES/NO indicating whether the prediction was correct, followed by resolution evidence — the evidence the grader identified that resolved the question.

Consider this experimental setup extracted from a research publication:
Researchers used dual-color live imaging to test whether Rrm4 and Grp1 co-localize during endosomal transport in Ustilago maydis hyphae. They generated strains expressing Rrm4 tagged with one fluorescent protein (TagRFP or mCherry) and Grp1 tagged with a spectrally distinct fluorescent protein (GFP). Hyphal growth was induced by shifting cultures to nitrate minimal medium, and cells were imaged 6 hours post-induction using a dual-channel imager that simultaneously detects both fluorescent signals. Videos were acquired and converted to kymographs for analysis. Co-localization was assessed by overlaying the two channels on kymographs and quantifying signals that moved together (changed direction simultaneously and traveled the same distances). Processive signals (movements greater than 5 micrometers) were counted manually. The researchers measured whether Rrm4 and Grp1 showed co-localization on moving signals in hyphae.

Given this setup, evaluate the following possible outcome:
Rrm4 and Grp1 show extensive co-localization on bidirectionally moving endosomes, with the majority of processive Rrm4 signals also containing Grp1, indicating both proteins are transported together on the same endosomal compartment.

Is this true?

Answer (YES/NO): YES